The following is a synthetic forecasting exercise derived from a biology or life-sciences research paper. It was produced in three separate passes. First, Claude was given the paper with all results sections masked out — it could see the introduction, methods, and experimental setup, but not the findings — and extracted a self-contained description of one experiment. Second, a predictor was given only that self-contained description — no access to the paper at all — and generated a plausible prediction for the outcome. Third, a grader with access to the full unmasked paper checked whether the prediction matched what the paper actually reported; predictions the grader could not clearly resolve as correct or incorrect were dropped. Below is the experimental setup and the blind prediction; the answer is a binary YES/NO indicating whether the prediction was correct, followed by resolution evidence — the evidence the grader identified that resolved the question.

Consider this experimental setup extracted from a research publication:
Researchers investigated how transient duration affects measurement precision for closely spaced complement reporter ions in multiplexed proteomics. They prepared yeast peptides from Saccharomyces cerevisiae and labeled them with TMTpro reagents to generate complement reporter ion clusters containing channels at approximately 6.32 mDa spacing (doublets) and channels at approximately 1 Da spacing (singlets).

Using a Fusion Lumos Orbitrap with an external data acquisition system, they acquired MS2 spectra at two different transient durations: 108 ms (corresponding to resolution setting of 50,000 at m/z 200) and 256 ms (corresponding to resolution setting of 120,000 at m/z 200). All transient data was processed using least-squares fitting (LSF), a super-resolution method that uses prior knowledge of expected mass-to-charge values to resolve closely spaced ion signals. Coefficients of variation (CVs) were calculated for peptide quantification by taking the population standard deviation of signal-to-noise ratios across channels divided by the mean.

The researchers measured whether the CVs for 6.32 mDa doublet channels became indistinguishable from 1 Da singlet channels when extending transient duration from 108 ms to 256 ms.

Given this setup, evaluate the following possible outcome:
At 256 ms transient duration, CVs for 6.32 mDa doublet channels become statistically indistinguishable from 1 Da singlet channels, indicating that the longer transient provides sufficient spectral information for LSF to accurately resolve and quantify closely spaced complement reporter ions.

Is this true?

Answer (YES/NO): YES